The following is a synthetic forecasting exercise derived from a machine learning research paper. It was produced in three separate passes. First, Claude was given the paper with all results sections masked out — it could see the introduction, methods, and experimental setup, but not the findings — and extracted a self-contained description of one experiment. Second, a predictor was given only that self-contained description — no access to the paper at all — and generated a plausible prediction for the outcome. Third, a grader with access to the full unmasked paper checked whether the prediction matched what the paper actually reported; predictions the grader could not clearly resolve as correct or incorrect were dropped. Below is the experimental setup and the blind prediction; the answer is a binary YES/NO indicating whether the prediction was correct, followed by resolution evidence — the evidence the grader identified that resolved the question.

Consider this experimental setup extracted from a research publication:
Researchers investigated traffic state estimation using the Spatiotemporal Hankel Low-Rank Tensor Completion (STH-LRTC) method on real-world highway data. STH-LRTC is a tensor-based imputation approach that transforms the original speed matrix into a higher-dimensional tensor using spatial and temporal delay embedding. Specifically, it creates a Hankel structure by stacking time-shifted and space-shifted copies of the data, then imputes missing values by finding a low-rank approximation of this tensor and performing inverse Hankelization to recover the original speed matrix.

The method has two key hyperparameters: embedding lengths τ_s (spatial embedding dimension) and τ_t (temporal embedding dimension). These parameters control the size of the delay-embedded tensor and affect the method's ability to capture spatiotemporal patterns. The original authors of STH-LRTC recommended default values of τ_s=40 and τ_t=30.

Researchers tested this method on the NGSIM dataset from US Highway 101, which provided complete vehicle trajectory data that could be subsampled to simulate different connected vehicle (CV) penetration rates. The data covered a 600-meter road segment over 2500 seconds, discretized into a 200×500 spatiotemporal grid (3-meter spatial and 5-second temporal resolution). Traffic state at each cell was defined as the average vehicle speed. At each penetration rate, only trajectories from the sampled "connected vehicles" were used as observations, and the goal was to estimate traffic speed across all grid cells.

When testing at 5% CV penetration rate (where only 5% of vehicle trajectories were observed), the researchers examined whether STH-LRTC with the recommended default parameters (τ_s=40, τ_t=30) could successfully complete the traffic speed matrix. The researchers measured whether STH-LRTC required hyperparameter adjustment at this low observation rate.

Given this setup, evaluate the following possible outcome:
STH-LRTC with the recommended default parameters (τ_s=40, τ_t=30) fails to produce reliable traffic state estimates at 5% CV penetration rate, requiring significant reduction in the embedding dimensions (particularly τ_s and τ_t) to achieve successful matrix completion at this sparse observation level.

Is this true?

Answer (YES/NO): NO